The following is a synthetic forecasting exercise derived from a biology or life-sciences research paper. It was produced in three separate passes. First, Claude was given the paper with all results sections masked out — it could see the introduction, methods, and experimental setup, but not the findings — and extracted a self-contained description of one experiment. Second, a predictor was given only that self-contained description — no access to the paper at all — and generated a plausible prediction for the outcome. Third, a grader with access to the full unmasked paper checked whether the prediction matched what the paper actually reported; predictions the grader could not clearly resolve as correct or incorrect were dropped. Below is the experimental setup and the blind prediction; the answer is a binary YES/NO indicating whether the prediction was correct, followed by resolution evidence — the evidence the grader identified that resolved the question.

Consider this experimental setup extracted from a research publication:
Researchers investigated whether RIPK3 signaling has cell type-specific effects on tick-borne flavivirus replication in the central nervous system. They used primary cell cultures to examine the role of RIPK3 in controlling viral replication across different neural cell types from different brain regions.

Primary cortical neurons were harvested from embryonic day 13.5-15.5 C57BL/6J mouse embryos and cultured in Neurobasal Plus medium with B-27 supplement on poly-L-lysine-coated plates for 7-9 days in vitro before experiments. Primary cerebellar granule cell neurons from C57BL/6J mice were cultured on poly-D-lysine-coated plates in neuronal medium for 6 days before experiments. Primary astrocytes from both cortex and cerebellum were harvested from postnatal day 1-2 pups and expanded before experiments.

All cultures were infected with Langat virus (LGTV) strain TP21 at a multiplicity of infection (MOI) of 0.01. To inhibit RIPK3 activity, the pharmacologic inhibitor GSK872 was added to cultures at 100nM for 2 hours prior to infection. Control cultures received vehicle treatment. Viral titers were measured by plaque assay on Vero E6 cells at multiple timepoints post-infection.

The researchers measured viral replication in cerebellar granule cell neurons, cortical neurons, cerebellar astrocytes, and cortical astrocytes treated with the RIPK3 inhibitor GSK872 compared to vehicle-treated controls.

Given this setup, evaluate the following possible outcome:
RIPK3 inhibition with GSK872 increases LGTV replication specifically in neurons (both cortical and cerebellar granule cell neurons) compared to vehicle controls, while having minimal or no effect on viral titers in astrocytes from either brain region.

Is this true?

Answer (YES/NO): NO